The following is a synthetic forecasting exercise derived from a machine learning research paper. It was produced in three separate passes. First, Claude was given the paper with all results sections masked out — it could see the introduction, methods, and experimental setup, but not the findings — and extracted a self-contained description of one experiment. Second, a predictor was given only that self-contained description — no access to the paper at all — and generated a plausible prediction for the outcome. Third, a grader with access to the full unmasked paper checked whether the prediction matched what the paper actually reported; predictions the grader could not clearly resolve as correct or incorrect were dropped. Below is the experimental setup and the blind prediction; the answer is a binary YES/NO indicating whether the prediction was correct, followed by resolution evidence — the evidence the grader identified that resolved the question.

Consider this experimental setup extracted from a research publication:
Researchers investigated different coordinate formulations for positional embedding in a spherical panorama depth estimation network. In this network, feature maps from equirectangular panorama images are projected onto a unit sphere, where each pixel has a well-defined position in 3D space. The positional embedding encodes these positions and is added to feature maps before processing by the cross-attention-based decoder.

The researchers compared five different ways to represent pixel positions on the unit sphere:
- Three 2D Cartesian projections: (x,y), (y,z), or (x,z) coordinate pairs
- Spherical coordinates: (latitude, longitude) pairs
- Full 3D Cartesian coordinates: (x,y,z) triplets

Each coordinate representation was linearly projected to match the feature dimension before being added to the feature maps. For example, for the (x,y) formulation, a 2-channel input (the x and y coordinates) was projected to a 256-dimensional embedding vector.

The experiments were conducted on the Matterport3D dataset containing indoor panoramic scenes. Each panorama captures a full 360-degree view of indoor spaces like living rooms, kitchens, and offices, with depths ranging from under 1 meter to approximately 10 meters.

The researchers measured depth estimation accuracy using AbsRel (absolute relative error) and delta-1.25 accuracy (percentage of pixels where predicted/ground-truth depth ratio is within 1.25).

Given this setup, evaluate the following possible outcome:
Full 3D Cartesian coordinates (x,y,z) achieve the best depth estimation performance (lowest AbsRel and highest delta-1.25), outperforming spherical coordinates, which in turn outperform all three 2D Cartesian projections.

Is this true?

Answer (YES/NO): NO